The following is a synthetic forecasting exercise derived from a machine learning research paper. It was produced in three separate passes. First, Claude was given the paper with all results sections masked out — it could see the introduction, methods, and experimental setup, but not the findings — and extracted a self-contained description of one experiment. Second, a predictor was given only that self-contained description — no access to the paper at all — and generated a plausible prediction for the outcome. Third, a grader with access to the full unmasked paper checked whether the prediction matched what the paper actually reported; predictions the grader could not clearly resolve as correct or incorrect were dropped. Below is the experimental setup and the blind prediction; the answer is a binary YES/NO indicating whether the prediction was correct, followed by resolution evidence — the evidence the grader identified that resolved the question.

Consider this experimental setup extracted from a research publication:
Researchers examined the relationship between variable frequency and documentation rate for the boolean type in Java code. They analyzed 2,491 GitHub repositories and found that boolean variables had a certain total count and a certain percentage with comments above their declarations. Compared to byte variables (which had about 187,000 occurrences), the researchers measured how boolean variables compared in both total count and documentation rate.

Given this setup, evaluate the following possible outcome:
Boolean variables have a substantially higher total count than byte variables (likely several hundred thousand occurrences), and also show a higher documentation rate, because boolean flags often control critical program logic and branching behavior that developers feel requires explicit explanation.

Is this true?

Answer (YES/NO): NO